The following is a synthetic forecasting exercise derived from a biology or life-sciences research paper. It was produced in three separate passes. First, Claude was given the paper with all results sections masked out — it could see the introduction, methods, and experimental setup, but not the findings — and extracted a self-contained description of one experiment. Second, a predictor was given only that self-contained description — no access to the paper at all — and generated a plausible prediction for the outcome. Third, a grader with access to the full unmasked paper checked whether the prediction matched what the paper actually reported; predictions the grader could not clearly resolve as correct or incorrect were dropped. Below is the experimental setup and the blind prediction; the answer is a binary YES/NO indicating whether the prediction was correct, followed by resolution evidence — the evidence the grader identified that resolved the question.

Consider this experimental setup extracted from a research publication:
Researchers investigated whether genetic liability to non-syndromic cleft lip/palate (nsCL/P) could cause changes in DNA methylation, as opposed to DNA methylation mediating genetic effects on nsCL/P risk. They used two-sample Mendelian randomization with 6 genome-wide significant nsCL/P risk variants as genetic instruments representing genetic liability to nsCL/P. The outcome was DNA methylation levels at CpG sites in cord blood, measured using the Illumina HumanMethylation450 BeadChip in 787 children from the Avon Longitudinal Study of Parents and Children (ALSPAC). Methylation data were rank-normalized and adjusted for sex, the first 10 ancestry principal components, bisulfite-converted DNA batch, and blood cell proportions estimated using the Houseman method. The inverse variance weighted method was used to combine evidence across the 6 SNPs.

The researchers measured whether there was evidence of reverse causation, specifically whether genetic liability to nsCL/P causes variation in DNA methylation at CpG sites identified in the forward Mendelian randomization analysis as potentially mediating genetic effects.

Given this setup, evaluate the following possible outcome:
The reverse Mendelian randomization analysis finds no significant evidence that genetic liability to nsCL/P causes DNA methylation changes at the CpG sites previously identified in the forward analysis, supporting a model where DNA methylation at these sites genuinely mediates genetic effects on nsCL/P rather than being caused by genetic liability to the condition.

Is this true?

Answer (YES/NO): YES